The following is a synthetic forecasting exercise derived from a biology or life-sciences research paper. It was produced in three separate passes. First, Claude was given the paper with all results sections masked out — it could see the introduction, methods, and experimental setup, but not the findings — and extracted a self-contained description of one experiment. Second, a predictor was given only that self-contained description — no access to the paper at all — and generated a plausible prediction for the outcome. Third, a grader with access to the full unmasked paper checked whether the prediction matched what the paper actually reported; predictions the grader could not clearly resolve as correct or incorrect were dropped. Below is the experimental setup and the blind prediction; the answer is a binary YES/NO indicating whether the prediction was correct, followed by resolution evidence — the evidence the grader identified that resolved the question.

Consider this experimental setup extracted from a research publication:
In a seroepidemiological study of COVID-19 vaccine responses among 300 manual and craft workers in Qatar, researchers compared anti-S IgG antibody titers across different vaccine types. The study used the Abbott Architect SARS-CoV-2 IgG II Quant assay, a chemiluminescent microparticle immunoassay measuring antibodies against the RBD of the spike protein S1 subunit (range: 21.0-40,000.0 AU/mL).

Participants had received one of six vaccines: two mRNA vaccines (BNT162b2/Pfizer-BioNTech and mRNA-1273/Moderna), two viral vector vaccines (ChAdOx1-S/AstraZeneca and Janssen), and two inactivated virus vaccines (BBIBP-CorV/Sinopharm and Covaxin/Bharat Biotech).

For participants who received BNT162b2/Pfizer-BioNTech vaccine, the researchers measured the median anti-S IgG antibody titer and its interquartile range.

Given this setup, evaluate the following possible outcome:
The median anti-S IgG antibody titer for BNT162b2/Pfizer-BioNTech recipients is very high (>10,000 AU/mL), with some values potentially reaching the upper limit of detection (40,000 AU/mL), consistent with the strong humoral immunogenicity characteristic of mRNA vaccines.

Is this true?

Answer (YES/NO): NO